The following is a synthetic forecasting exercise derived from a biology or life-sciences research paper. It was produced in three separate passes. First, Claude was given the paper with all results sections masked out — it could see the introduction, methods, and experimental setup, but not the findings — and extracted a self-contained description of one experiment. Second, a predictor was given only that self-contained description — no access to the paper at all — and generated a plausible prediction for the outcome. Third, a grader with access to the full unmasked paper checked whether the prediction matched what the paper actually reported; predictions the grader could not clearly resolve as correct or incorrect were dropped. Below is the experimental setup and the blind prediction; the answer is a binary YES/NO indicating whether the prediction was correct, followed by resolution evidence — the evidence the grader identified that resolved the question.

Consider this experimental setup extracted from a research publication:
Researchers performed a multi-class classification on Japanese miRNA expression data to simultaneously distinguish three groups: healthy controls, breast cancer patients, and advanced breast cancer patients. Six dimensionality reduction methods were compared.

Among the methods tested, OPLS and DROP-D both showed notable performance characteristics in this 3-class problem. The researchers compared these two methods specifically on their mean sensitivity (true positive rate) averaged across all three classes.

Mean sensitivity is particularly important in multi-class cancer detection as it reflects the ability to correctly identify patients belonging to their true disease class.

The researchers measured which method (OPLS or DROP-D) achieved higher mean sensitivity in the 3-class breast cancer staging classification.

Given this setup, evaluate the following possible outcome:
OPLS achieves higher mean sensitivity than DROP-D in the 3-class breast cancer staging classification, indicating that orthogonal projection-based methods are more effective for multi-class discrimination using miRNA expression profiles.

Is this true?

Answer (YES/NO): YES